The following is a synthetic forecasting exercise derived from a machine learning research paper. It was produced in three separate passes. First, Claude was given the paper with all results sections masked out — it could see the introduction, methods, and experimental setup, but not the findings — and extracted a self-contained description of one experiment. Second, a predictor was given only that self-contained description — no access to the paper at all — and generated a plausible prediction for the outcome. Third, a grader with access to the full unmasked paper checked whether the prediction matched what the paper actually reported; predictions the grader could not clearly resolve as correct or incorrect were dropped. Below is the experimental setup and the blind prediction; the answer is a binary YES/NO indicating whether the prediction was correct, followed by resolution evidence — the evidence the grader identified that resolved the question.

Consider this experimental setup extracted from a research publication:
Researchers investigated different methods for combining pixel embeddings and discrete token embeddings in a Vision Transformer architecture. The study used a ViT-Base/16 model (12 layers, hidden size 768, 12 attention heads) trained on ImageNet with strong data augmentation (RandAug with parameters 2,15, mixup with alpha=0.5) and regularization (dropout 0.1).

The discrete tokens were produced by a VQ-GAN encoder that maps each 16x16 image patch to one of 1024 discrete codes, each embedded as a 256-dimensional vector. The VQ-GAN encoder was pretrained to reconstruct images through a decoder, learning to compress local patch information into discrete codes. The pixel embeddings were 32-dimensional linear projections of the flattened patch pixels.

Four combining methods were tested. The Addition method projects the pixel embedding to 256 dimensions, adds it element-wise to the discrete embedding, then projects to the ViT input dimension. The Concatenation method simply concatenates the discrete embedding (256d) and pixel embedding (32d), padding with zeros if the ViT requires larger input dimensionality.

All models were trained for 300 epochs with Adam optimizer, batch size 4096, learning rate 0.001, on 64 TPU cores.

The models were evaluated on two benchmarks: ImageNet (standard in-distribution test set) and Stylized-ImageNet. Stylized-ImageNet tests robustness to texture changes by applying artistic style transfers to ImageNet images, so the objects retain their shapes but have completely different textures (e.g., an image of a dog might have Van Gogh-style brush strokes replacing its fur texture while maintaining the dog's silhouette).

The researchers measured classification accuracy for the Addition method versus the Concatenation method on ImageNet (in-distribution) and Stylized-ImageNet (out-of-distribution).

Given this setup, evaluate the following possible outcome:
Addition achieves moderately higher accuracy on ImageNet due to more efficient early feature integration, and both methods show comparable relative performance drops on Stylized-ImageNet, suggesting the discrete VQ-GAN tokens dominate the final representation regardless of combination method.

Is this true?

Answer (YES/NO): NO